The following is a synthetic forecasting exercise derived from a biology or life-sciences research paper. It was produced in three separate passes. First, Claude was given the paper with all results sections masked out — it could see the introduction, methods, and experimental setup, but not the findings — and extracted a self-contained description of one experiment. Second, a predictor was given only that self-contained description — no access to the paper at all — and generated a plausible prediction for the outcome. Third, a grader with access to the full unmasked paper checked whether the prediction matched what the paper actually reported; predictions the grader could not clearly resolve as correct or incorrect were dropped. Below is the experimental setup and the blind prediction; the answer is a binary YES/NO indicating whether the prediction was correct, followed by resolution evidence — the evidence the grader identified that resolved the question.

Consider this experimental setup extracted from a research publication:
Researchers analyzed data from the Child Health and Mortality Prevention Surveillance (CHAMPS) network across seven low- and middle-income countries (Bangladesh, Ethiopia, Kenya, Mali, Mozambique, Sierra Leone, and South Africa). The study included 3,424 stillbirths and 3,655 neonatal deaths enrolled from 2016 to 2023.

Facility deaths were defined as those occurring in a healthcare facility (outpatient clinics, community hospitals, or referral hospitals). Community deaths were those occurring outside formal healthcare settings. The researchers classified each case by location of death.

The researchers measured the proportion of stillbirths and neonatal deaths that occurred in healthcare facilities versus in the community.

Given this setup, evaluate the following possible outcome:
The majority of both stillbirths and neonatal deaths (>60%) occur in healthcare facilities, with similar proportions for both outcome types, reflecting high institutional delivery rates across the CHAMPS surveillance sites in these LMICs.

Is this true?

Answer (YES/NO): YES